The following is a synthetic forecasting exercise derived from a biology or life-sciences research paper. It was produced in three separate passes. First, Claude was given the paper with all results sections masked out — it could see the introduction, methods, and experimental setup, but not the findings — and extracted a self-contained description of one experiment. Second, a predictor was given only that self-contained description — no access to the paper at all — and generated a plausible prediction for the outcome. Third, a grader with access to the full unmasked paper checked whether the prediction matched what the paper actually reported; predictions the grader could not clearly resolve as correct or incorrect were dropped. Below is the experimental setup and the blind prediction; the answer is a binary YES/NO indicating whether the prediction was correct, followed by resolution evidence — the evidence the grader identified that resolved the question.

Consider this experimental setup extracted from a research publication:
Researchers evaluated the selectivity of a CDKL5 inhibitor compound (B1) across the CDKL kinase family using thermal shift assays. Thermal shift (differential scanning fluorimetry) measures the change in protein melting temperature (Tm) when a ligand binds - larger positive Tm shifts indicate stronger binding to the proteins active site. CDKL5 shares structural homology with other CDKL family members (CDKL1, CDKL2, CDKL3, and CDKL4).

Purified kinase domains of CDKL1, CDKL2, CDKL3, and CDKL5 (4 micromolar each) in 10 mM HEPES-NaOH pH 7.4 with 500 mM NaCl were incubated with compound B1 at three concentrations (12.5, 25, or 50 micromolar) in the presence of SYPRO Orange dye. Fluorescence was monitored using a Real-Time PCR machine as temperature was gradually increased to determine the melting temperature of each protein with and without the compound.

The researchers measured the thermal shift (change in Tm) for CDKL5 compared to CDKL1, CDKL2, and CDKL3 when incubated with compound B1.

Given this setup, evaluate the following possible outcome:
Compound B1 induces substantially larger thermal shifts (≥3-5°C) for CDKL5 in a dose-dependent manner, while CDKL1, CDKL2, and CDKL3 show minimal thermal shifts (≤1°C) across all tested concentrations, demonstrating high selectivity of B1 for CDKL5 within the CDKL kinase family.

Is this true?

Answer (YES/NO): NO